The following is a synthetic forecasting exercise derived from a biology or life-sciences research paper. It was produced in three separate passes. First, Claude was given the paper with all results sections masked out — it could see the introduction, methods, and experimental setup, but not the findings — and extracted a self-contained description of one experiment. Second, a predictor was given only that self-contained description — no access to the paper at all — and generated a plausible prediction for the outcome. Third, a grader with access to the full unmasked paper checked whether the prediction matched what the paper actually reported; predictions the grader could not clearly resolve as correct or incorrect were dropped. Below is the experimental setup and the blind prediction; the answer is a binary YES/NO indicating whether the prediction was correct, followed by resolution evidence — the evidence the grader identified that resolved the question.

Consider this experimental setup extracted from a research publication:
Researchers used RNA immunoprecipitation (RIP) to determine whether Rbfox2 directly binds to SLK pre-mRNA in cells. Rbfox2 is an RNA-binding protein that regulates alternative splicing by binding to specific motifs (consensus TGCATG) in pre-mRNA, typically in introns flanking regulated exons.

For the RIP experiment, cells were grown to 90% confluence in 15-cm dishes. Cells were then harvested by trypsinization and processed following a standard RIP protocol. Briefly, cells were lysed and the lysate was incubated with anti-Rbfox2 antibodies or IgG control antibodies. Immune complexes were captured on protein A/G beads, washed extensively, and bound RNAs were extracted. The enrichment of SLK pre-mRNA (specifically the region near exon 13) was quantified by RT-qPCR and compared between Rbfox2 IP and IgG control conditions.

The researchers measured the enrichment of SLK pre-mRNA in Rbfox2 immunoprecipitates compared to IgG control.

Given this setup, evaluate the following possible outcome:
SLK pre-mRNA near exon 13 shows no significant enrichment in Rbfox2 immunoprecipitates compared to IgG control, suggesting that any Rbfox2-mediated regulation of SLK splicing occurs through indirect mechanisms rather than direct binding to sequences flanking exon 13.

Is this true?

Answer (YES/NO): NO